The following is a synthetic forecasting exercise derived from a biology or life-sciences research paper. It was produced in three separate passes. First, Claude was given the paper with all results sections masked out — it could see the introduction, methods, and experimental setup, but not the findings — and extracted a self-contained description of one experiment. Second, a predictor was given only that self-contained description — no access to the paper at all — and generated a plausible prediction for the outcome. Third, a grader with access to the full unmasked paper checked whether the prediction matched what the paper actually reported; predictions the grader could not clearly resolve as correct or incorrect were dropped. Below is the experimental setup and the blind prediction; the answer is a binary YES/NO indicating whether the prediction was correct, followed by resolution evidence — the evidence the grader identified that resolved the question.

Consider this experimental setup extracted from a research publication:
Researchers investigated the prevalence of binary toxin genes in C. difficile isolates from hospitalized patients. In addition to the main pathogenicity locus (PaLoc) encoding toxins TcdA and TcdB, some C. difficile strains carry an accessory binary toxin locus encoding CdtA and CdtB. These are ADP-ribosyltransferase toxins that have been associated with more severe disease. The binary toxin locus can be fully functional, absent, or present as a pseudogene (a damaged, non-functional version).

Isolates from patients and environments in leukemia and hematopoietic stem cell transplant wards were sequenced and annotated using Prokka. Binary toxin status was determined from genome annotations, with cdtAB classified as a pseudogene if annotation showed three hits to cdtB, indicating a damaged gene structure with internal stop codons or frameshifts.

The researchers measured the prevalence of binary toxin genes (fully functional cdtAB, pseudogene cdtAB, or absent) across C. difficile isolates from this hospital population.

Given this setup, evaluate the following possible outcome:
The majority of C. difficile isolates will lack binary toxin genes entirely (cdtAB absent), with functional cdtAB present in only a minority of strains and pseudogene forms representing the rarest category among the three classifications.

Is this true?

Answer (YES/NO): NO